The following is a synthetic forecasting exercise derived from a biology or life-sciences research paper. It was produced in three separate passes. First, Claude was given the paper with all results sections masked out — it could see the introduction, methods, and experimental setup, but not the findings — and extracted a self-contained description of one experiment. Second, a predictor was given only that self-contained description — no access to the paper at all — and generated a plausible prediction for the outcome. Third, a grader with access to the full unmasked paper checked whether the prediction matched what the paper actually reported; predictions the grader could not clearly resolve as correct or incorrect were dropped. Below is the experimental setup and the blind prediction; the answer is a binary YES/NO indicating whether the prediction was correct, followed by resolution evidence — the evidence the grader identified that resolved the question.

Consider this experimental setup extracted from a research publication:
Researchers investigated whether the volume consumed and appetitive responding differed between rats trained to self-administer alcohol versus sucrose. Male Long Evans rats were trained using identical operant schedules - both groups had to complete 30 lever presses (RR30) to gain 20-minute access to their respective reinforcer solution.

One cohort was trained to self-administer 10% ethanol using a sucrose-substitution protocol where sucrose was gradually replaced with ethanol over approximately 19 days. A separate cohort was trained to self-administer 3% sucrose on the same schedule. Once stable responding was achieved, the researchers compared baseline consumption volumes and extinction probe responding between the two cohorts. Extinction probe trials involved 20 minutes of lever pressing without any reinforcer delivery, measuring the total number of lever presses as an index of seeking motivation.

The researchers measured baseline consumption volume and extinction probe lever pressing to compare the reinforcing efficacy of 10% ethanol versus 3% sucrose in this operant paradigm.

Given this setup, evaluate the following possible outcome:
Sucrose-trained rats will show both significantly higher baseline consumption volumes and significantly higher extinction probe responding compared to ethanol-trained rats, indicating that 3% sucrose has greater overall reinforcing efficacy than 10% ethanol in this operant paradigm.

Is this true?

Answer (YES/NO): YES